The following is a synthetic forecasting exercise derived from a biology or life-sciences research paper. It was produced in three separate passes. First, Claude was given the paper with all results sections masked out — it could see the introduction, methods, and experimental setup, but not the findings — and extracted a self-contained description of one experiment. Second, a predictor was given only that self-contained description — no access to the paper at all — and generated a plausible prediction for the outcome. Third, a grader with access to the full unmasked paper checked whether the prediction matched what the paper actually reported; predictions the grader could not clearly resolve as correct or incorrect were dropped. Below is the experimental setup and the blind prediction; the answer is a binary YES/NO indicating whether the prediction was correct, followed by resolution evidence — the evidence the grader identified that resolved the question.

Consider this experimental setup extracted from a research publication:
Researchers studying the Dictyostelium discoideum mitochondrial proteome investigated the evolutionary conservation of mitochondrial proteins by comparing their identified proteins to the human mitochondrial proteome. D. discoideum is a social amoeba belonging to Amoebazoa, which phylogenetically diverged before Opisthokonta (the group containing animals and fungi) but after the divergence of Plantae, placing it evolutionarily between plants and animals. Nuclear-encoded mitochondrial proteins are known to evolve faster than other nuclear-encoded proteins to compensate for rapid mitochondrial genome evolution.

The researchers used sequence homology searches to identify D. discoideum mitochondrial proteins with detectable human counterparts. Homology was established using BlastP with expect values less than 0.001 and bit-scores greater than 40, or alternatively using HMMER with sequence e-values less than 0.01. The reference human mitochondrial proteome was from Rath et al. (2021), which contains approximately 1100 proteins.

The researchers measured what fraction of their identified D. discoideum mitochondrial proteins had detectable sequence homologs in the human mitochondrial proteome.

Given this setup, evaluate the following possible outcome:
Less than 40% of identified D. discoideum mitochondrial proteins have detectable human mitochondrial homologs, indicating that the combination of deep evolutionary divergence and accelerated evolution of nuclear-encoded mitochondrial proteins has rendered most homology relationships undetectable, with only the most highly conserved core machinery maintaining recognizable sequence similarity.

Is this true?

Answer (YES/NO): NO